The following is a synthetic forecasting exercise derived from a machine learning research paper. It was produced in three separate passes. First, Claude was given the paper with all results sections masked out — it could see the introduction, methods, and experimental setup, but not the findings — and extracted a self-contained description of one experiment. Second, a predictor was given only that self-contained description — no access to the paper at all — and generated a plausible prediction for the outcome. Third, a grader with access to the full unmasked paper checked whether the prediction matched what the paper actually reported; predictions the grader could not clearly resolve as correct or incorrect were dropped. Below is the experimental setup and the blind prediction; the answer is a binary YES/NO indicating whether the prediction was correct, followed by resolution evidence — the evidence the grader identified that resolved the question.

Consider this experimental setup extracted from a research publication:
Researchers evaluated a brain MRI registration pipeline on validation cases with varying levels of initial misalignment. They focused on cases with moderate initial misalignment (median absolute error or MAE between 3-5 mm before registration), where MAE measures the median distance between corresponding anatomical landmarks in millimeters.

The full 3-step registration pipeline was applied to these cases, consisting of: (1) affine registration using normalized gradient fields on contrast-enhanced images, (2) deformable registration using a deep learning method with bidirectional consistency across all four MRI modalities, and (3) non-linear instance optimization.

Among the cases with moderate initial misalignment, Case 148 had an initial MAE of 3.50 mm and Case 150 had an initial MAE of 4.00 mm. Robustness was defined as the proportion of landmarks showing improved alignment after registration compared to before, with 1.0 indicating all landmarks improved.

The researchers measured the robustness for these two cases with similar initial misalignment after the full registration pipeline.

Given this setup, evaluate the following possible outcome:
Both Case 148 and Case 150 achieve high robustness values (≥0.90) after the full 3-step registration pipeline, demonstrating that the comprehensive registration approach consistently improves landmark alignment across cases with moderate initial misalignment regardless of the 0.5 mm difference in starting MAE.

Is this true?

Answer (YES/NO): NO